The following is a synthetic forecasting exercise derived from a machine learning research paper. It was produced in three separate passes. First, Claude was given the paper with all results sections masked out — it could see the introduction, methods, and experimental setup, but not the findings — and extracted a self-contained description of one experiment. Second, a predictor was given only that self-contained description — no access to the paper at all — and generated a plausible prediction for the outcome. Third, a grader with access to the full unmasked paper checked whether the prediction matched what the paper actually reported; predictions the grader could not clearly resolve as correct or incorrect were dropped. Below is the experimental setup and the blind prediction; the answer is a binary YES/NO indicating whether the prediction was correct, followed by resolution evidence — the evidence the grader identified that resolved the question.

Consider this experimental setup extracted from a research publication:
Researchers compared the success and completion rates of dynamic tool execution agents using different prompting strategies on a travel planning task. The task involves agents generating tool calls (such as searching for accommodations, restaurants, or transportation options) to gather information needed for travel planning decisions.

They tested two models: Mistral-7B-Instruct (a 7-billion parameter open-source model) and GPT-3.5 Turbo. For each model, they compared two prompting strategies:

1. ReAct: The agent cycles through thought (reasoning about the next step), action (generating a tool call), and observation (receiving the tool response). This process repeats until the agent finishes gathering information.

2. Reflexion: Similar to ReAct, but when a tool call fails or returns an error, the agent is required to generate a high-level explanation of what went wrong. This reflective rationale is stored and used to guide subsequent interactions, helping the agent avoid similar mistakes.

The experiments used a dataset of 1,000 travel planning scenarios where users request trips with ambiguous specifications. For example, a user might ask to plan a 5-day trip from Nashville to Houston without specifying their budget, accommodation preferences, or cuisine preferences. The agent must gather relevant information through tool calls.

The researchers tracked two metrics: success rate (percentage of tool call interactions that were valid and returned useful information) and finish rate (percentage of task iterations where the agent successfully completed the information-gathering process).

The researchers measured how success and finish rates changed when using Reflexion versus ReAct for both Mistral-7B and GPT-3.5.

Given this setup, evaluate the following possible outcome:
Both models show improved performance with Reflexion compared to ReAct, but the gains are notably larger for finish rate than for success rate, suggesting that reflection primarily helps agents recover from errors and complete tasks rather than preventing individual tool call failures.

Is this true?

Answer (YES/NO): NO